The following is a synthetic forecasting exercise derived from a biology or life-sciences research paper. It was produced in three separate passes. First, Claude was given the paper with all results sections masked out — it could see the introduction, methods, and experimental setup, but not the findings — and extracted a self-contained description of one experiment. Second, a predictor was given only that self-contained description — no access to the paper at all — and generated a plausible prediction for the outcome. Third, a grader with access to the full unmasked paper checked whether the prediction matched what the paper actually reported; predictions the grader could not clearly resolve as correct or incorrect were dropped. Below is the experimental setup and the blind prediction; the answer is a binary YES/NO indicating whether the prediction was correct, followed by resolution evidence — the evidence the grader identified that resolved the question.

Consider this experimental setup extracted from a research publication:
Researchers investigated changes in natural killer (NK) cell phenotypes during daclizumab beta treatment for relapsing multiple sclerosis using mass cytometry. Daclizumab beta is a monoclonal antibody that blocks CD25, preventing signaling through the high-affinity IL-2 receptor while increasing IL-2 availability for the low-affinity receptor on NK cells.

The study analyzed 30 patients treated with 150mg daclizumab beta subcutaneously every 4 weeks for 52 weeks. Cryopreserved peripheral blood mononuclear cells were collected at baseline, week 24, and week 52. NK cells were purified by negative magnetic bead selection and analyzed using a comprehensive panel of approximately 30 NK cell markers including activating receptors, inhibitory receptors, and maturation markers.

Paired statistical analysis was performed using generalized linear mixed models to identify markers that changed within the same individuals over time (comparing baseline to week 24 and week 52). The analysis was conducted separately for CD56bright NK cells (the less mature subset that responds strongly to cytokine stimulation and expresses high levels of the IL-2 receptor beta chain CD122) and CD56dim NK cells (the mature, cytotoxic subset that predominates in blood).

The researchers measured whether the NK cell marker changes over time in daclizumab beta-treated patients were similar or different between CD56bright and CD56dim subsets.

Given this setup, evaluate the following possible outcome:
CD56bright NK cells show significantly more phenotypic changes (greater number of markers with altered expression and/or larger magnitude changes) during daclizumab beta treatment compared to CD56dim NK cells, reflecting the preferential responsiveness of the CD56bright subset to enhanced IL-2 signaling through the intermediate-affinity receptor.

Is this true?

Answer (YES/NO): YES